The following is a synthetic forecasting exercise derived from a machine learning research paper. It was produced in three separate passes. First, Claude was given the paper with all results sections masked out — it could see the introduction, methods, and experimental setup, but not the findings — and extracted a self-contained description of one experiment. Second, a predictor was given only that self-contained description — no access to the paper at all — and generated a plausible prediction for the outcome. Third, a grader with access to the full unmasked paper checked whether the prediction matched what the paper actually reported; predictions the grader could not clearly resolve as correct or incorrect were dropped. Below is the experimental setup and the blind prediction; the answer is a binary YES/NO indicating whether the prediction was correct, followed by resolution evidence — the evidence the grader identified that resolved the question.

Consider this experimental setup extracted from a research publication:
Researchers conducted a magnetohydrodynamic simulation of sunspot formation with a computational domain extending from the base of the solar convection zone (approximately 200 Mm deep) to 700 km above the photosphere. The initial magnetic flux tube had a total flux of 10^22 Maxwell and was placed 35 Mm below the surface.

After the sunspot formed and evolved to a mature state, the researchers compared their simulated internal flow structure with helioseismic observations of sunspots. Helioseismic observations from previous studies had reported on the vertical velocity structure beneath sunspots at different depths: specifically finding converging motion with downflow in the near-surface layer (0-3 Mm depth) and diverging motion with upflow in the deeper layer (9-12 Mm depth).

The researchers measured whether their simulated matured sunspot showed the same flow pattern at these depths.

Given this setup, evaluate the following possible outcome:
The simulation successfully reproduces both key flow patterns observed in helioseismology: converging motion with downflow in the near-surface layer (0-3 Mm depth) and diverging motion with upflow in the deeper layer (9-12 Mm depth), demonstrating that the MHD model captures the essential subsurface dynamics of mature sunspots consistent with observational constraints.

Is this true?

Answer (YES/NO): YES